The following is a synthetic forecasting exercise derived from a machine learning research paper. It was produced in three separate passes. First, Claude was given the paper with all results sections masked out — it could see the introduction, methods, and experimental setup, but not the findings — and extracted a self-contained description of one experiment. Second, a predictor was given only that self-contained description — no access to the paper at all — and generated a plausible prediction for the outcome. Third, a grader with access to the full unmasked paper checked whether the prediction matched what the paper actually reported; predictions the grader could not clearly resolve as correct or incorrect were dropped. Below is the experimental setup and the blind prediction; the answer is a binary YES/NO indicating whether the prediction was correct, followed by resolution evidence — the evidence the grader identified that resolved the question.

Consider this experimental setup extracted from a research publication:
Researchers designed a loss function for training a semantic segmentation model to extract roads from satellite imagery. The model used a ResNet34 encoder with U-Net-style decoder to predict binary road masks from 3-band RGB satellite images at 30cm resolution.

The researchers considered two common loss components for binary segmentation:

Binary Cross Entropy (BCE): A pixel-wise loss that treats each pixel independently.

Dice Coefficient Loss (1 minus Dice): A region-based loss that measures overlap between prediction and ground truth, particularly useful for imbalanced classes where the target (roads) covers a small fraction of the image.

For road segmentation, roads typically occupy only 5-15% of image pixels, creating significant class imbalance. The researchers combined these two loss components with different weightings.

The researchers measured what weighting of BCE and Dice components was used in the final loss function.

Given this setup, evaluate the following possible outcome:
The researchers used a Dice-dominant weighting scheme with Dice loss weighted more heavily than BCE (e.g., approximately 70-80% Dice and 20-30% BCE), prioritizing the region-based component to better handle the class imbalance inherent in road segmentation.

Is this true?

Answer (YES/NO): NO